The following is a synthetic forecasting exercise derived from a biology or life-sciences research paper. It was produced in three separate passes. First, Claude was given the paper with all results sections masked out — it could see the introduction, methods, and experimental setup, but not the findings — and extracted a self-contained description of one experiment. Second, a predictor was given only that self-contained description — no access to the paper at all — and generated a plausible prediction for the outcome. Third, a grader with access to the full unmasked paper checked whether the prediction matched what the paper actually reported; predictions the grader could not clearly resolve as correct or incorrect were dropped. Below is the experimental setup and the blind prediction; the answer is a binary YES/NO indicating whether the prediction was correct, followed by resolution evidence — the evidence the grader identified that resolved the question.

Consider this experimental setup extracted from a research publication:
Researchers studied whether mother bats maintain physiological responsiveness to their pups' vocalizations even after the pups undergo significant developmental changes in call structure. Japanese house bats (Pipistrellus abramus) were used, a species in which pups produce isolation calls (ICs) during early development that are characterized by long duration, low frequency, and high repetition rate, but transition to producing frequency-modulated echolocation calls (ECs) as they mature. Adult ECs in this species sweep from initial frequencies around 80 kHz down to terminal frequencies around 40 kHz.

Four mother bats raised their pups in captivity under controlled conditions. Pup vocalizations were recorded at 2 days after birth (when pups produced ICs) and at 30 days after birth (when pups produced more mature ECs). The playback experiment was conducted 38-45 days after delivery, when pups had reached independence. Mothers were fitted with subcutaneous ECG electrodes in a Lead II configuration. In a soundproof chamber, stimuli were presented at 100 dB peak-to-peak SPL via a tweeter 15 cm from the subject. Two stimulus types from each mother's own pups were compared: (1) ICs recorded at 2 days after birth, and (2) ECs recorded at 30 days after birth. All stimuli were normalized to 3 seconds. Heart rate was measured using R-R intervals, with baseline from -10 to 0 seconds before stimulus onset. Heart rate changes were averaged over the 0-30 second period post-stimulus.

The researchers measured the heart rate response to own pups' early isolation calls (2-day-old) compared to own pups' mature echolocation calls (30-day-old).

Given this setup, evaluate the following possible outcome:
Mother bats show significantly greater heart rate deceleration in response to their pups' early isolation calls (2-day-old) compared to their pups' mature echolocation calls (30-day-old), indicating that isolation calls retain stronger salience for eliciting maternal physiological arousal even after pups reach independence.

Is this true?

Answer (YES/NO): NO